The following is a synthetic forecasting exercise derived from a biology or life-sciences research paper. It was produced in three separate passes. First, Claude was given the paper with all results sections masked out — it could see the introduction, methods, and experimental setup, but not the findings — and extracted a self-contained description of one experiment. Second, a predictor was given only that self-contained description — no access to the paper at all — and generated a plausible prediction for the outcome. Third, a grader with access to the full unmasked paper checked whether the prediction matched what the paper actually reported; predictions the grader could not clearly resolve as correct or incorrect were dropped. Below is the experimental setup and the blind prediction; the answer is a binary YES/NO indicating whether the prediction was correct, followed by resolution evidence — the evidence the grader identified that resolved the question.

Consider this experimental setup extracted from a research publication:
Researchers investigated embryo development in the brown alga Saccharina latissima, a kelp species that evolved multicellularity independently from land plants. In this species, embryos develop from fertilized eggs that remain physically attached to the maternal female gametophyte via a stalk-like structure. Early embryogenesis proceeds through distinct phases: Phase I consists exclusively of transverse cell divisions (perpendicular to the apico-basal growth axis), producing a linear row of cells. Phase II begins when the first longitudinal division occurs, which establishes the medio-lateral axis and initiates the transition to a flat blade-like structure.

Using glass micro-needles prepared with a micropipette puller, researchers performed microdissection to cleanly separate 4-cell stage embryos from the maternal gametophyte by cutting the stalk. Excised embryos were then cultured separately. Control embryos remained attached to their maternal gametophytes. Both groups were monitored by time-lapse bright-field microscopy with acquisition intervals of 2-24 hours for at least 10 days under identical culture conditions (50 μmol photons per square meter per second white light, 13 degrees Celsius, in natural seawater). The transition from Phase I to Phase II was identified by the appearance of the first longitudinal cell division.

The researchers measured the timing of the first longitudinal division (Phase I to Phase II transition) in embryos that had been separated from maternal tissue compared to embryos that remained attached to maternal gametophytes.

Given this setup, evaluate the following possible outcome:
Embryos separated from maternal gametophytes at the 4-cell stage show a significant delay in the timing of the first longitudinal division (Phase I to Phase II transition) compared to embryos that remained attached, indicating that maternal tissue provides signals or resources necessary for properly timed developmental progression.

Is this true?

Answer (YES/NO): NO